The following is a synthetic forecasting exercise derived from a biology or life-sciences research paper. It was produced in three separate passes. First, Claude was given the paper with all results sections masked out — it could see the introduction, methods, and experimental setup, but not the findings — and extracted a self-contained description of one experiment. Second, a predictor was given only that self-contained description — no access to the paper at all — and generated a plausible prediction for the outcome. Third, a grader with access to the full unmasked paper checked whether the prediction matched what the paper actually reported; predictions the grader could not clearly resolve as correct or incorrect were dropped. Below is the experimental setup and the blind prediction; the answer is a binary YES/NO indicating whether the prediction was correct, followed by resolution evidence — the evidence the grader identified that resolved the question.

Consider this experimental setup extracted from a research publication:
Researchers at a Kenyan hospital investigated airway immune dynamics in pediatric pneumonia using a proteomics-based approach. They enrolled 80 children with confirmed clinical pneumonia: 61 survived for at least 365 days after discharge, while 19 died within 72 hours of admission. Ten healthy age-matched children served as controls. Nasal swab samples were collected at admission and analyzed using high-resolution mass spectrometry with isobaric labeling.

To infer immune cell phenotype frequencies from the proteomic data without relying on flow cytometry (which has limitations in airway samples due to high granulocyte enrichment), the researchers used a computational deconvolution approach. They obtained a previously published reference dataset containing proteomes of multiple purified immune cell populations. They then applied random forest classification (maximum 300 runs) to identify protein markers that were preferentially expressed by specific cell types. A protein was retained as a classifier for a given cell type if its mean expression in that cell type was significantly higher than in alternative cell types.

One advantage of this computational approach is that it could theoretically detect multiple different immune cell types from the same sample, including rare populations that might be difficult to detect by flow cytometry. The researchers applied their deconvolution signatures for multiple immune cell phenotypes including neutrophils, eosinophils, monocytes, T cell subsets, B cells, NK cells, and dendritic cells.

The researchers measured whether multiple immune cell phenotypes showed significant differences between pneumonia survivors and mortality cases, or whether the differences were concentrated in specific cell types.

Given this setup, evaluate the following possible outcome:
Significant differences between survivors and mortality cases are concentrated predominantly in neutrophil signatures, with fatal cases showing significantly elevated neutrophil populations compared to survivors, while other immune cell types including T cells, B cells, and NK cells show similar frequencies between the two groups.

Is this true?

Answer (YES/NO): NO